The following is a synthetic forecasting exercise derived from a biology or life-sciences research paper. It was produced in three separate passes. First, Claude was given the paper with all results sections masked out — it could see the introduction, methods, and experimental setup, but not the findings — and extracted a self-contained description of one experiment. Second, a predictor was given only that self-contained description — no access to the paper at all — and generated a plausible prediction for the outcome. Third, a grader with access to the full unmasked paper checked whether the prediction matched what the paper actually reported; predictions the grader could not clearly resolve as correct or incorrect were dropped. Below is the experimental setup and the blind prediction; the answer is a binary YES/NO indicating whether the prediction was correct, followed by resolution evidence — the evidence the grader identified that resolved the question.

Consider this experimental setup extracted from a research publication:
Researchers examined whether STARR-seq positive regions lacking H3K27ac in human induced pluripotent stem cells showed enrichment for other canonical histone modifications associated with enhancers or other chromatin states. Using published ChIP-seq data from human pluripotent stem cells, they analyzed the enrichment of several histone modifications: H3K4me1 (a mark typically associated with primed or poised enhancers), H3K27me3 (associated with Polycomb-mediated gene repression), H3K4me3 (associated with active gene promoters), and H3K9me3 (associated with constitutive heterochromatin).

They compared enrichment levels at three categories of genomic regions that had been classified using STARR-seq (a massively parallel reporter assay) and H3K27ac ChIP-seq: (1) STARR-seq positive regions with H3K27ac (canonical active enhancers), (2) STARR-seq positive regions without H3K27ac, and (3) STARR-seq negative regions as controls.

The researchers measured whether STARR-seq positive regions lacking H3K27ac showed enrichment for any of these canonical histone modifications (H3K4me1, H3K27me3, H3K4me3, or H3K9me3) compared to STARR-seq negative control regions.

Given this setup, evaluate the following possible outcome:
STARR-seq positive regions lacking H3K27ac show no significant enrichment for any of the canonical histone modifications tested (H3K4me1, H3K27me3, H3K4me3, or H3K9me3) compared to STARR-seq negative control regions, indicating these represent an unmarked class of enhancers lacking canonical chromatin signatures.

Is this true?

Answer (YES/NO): NO